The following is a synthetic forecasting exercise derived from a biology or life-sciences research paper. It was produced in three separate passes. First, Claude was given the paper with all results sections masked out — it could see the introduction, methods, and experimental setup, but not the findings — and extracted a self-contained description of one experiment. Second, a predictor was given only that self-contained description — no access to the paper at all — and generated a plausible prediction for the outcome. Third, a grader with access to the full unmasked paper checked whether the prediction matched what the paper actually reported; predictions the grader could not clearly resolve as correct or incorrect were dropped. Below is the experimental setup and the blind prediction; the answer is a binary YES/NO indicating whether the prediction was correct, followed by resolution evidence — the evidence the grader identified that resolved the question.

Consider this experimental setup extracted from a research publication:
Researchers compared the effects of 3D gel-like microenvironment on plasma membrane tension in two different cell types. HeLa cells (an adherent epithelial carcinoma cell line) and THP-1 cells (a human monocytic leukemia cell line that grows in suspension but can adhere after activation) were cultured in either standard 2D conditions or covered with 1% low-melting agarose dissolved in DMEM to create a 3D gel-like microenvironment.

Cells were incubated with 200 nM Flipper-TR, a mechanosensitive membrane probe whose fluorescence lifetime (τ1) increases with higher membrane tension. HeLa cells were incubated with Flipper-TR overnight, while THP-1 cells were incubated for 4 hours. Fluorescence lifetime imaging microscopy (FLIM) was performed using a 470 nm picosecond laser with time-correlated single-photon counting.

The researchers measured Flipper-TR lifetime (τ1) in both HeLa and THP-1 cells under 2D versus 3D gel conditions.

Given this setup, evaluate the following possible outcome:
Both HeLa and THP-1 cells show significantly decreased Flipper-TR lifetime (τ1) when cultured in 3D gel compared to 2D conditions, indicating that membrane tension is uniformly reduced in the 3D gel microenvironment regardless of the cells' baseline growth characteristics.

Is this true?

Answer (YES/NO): YES